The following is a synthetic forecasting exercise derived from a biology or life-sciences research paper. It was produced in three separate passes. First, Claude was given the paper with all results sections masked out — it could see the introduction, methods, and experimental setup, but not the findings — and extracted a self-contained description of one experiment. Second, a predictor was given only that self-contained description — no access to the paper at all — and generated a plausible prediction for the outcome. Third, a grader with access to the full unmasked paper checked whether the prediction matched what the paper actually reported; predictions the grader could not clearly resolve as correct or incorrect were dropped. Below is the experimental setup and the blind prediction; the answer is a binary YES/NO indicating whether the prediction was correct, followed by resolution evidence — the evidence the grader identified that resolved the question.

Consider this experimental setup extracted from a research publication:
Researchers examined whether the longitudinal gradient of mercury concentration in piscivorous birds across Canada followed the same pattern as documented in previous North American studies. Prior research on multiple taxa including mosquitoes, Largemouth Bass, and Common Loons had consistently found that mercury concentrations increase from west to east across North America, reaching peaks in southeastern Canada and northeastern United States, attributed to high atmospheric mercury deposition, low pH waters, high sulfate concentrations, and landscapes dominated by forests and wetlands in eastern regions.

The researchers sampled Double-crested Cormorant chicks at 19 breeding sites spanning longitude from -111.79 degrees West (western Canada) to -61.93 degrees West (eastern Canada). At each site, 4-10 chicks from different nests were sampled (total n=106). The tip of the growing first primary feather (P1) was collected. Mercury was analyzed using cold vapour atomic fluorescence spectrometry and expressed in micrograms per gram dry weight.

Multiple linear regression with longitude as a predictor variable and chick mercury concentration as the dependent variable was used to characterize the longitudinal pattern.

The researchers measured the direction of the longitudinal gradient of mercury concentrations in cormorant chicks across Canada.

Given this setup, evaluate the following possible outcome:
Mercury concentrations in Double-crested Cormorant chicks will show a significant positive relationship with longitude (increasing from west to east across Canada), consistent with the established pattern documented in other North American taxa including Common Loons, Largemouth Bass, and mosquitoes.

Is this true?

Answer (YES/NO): NO